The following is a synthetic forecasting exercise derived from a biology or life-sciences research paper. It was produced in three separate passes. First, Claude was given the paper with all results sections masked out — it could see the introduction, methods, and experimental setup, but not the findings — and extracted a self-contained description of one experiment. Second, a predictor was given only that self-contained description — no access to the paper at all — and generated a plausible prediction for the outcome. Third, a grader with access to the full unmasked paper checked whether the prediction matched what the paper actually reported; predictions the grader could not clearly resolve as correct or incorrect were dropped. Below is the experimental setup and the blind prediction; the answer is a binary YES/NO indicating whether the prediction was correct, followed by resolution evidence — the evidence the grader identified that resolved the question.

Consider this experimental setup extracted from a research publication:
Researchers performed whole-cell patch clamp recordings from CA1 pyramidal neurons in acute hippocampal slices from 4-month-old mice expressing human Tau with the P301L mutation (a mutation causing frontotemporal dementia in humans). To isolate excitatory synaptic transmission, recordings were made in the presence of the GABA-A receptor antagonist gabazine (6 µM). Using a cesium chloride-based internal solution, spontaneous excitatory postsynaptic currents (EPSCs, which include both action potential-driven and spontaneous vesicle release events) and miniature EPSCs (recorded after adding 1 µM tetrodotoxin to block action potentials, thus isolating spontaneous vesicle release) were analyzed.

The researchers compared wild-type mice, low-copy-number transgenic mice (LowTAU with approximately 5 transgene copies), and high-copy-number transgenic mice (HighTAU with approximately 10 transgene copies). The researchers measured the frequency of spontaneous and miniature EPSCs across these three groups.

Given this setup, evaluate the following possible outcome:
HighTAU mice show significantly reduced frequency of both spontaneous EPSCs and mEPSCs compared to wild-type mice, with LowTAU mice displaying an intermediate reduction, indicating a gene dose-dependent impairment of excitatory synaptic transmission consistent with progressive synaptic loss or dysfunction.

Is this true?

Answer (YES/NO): NO